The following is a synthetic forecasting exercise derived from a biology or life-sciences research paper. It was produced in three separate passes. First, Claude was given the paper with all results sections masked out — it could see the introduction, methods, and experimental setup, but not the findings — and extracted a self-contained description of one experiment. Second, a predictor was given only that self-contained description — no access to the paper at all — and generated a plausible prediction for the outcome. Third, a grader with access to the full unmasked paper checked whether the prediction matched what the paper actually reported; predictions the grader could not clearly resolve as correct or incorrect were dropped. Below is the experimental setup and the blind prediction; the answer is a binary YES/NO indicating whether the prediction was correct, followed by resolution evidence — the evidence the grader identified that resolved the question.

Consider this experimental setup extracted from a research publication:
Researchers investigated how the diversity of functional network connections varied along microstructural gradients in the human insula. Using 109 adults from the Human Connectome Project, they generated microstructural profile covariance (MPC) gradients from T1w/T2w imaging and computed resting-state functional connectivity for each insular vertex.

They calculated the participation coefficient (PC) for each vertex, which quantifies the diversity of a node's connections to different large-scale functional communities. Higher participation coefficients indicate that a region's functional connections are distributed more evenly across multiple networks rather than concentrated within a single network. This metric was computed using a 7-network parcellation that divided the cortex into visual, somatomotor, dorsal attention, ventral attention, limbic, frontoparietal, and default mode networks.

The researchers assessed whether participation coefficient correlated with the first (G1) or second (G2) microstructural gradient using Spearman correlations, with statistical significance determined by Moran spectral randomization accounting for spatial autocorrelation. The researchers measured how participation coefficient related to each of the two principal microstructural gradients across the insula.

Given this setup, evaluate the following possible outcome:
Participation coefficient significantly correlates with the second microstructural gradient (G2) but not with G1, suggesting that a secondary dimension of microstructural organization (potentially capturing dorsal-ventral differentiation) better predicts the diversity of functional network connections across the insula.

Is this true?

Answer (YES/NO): NO